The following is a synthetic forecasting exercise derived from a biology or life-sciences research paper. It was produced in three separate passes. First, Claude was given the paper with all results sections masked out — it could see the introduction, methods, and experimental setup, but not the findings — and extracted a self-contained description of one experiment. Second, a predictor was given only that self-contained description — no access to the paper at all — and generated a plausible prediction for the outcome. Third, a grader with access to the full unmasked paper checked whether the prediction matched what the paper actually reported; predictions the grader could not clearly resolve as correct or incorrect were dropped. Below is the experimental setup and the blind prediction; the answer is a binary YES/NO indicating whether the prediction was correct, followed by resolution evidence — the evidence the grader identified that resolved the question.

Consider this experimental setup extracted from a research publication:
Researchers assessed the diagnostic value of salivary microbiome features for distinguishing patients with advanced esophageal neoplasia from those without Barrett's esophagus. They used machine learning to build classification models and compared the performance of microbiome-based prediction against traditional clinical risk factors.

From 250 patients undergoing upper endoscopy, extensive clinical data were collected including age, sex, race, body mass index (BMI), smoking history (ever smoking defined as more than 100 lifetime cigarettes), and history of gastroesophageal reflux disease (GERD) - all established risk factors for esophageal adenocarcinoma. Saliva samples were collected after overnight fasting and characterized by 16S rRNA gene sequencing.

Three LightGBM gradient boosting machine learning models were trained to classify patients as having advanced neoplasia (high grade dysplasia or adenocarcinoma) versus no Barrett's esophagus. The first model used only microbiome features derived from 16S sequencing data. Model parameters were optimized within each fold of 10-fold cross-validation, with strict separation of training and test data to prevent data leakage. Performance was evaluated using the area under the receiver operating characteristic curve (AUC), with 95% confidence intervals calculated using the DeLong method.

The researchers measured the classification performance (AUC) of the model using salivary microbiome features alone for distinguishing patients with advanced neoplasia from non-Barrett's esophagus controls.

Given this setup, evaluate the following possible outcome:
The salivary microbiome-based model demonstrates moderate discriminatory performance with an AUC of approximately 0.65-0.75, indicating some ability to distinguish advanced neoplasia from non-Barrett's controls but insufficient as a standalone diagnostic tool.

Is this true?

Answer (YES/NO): YES